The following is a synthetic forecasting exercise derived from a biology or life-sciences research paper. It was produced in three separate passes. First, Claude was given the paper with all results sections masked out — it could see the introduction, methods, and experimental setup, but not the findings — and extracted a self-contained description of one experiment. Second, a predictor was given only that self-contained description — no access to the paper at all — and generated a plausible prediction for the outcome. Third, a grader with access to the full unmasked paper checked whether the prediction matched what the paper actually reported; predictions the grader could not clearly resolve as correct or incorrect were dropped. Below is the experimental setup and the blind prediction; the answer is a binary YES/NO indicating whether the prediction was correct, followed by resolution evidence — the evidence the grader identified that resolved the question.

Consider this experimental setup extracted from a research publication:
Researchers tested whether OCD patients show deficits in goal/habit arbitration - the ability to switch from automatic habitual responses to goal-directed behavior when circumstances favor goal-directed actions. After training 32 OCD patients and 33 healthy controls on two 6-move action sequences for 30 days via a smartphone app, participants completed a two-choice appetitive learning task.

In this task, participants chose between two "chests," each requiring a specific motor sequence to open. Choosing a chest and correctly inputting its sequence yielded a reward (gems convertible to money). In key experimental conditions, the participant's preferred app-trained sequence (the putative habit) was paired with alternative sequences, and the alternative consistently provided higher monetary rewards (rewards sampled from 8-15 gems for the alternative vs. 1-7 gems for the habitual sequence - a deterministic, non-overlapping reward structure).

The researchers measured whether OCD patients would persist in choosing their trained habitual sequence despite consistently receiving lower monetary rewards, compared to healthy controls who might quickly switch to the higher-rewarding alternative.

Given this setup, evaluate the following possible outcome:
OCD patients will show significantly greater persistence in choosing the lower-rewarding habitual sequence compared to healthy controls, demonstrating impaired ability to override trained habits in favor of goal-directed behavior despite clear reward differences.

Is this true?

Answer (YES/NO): NO